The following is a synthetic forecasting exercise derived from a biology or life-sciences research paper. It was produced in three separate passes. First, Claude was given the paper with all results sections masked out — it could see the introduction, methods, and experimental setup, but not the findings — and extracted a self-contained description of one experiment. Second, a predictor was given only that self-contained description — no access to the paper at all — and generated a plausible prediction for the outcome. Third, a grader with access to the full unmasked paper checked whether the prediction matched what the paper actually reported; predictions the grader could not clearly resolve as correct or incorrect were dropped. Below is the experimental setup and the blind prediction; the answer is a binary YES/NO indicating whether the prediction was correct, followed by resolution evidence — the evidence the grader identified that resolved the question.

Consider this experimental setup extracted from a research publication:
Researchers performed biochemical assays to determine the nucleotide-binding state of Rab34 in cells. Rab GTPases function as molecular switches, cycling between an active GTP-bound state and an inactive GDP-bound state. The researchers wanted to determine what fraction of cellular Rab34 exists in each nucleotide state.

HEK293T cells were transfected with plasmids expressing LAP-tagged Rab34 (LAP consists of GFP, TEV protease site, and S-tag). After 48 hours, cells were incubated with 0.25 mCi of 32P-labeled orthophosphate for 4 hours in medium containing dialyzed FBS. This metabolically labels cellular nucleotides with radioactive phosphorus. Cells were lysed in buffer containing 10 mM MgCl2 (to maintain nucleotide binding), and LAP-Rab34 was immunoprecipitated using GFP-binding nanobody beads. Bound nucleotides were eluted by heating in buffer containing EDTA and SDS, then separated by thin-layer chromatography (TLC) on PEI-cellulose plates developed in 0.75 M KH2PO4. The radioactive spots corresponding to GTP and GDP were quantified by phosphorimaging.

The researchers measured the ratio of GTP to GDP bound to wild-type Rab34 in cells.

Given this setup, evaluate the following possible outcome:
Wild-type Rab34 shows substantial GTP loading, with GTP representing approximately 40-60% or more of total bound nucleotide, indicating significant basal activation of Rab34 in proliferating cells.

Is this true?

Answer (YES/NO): NO